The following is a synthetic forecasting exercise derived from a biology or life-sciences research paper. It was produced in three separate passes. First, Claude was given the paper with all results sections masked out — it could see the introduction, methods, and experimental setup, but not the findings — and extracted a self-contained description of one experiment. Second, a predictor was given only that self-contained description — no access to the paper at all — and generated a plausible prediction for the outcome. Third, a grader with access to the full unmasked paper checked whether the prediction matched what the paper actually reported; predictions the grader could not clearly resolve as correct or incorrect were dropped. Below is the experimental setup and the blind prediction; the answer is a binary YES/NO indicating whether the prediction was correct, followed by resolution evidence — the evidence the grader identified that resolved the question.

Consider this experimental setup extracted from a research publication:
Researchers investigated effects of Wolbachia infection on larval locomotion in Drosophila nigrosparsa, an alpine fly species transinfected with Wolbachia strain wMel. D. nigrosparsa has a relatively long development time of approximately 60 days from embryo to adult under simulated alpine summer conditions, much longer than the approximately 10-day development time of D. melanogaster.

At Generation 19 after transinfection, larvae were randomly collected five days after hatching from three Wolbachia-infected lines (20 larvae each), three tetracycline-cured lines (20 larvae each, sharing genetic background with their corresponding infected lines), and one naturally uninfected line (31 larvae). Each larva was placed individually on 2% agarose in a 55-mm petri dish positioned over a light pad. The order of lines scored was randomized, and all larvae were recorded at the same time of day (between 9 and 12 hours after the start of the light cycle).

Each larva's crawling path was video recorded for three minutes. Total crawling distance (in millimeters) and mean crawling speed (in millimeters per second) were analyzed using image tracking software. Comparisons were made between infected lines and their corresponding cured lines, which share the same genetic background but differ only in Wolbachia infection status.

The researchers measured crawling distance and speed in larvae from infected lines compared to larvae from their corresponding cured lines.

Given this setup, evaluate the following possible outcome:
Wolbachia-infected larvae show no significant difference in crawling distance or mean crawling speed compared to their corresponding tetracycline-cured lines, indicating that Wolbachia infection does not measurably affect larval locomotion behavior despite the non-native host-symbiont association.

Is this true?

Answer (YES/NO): NO